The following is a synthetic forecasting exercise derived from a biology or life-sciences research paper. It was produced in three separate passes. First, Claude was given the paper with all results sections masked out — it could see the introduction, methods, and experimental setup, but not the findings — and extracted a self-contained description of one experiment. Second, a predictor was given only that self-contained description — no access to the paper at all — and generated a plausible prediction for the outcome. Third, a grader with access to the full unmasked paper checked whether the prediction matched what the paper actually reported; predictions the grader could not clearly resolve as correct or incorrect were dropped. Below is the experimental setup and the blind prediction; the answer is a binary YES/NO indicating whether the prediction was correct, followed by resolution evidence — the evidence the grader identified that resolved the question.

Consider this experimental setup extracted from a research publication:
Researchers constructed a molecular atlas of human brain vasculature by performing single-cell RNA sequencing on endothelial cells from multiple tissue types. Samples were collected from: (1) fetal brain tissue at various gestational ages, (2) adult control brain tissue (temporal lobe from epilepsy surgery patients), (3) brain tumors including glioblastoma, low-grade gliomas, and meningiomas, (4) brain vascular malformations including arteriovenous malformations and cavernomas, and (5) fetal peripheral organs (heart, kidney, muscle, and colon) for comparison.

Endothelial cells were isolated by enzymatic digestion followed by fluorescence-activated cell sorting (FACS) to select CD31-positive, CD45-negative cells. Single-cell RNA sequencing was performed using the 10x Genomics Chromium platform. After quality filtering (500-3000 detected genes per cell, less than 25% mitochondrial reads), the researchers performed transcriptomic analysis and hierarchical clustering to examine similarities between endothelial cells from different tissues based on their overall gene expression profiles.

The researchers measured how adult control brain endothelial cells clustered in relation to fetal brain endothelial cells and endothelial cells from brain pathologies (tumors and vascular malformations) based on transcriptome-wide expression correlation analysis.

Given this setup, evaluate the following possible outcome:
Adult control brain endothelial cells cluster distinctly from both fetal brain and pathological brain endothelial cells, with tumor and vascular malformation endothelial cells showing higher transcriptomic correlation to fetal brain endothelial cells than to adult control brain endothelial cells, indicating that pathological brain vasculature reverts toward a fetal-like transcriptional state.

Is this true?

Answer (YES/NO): NO